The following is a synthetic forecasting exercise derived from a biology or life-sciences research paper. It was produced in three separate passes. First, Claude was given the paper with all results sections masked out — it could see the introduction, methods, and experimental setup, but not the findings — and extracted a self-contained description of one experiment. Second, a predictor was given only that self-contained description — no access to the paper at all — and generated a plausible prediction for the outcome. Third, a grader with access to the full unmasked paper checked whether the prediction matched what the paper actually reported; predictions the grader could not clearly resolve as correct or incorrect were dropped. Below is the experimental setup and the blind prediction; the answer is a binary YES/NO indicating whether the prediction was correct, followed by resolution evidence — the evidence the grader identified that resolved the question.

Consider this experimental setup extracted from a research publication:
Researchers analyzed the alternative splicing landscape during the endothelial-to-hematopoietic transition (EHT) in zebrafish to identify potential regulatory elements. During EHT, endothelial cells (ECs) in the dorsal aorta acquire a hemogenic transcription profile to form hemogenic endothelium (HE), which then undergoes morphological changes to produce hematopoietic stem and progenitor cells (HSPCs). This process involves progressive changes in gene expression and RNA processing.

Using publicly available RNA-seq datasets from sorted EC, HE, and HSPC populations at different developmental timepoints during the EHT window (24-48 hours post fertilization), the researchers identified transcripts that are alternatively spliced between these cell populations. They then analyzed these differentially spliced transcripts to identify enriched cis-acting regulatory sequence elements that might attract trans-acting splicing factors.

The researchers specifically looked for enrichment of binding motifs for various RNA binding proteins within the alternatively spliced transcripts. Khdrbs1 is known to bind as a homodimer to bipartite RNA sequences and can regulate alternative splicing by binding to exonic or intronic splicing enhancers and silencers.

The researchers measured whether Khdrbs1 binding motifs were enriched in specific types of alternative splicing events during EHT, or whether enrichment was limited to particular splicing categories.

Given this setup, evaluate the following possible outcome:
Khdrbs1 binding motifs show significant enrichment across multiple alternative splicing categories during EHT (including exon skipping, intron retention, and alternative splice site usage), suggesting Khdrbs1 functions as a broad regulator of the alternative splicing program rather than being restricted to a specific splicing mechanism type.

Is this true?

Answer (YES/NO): YES